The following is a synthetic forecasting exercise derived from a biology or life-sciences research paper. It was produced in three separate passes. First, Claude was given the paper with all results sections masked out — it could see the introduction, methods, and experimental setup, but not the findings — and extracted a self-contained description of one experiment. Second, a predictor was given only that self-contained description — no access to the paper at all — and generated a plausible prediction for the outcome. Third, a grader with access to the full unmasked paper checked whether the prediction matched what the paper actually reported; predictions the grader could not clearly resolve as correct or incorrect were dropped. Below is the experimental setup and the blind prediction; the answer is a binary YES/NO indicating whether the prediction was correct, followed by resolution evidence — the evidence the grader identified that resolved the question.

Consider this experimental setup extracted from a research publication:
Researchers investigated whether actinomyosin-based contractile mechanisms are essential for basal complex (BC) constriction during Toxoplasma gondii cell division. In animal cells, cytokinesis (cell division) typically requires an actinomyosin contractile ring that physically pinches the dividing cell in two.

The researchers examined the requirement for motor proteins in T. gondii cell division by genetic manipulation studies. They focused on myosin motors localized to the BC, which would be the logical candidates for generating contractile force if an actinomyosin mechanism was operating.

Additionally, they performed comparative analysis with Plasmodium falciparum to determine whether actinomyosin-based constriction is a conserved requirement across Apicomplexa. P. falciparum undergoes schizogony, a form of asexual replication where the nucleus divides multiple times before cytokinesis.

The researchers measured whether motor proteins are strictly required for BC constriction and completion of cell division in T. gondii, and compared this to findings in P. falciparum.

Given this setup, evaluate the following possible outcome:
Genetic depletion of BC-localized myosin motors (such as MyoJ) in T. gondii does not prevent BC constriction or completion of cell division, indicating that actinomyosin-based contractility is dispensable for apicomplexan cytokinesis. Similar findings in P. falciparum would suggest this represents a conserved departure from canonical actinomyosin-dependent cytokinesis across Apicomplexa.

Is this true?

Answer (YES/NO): YES